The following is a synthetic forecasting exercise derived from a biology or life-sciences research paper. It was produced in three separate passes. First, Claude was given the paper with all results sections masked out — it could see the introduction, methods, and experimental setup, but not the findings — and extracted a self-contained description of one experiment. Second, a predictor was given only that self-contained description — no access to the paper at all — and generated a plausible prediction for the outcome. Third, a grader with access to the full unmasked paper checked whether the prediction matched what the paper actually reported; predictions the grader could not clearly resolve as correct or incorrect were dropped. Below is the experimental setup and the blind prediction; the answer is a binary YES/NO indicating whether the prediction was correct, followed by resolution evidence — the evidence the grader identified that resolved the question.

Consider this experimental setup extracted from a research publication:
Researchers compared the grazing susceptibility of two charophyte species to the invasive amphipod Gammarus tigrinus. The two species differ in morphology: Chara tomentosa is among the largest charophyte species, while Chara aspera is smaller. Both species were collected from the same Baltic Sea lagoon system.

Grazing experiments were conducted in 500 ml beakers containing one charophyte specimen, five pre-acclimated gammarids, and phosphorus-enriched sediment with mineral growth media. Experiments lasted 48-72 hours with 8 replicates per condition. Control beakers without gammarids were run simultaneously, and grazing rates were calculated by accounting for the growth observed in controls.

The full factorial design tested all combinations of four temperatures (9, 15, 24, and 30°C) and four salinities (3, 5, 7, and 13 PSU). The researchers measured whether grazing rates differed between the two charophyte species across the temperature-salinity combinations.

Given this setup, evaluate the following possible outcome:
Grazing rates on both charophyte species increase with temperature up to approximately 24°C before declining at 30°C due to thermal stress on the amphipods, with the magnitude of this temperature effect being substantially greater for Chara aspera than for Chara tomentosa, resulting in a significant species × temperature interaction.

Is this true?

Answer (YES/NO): NO